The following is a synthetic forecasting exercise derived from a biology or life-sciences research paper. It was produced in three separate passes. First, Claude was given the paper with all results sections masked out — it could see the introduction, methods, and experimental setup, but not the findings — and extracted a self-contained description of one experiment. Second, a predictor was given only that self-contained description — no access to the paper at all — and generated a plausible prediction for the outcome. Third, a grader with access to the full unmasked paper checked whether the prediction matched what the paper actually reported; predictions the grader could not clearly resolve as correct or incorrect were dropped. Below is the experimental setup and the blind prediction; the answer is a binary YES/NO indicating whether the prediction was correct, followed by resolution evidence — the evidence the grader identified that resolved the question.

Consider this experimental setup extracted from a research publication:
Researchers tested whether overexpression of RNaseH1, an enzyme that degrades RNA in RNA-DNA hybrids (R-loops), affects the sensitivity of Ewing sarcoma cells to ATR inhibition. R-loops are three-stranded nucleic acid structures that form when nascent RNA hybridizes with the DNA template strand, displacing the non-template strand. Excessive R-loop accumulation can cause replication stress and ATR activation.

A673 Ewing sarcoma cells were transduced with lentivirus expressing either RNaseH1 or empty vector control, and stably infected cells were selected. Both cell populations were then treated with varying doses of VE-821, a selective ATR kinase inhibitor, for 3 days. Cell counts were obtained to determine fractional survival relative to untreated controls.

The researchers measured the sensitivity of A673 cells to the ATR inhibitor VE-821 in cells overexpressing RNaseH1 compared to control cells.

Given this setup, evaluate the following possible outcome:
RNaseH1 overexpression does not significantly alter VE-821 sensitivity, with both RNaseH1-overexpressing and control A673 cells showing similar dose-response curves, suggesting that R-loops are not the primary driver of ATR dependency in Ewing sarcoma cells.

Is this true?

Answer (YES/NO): YES